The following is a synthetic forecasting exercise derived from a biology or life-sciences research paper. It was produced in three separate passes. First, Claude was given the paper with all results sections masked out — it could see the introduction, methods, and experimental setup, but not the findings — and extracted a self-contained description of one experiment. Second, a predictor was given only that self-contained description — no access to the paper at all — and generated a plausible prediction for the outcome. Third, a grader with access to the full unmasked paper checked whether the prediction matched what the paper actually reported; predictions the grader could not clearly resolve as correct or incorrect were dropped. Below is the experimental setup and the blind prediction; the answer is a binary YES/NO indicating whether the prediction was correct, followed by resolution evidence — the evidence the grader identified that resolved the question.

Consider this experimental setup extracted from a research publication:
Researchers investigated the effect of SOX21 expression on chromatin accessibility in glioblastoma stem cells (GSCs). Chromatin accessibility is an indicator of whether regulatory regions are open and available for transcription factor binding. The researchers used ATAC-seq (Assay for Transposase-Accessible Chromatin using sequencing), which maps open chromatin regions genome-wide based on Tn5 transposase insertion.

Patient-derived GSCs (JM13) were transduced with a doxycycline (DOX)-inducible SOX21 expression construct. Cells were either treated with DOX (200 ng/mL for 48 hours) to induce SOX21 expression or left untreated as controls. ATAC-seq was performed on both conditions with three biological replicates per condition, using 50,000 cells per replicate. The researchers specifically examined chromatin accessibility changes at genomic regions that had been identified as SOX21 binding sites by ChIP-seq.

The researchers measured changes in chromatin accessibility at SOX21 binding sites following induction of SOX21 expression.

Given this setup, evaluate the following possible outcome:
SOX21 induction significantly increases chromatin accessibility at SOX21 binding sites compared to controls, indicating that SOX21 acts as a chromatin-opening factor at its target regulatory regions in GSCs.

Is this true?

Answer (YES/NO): NO